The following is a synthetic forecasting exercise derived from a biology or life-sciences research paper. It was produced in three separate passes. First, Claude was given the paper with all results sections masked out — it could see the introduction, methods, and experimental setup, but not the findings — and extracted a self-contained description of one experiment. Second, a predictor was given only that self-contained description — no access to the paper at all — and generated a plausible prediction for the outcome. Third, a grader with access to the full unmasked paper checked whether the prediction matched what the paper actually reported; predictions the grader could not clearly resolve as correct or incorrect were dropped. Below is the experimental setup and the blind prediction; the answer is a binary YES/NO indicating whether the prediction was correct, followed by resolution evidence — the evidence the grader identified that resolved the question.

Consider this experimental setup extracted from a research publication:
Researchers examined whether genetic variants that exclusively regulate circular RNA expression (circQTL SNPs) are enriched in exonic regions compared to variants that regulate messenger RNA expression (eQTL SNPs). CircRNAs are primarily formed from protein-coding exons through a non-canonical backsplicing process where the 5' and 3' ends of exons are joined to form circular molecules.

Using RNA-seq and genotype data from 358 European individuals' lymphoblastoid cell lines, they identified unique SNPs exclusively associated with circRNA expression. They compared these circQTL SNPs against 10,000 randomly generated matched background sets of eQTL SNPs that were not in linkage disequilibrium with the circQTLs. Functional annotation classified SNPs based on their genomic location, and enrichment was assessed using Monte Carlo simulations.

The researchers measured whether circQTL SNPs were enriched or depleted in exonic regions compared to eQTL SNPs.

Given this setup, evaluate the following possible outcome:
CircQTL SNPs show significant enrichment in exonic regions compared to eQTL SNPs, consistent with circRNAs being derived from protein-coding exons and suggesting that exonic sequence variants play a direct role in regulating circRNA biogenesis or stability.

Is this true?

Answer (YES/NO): YES